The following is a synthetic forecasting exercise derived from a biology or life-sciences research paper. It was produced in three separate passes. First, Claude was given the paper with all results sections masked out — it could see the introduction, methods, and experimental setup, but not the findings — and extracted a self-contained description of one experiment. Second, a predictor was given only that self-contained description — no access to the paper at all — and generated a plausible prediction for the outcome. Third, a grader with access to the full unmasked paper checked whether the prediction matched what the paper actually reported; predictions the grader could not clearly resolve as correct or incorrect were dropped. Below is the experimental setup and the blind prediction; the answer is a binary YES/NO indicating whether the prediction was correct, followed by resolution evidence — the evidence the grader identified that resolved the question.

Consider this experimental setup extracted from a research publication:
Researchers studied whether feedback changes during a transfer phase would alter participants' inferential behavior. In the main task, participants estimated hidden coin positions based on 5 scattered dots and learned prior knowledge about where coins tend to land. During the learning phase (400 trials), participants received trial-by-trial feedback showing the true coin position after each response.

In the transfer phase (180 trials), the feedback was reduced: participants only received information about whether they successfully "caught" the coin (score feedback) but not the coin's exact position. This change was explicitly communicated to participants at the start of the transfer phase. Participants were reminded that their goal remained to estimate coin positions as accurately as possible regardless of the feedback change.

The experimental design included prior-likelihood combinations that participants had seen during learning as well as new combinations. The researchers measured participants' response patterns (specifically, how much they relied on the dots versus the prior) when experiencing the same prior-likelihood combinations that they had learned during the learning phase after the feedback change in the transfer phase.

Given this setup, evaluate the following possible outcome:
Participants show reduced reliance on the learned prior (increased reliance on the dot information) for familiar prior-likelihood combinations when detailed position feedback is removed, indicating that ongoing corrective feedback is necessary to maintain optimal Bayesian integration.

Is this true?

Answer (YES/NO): NO